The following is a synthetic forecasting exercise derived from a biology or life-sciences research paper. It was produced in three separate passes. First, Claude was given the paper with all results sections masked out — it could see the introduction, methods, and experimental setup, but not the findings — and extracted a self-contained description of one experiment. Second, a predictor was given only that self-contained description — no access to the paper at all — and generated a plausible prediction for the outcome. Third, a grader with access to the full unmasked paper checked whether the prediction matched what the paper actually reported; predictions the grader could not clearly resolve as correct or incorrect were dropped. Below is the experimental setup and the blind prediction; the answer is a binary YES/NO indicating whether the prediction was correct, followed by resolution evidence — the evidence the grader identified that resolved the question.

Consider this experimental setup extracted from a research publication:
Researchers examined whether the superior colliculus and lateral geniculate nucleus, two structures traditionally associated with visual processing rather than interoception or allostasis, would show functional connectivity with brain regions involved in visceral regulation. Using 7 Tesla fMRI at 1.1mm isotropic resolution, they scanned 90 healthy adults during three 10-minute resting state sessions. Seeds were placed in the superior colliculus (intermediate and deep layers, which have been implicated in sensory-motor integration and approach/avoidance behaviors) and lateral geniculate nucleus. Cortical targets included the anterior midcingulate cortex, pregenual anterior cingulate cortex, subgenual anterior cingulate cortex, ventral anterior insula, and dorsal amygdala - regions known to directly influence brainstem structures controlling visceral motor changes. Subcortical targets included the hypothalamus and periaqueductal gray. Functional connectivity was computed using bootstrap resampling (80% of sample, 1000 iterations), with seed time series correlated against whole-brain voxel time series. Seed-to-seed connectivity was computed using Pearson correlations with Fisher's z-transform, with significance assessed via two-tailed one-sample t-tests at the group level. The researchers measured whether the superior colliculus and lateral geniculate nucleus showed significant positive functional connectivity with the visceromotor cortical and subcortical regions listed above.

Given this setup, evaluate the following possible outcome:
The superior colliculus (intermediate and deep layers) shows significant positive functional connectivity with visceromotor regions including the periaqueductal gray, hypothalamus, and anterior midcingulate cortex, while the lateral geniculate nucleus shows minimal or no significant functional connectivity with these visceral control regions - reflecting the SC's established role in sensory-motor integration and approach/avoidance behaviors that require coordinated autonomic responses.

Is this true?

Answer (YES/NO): NO